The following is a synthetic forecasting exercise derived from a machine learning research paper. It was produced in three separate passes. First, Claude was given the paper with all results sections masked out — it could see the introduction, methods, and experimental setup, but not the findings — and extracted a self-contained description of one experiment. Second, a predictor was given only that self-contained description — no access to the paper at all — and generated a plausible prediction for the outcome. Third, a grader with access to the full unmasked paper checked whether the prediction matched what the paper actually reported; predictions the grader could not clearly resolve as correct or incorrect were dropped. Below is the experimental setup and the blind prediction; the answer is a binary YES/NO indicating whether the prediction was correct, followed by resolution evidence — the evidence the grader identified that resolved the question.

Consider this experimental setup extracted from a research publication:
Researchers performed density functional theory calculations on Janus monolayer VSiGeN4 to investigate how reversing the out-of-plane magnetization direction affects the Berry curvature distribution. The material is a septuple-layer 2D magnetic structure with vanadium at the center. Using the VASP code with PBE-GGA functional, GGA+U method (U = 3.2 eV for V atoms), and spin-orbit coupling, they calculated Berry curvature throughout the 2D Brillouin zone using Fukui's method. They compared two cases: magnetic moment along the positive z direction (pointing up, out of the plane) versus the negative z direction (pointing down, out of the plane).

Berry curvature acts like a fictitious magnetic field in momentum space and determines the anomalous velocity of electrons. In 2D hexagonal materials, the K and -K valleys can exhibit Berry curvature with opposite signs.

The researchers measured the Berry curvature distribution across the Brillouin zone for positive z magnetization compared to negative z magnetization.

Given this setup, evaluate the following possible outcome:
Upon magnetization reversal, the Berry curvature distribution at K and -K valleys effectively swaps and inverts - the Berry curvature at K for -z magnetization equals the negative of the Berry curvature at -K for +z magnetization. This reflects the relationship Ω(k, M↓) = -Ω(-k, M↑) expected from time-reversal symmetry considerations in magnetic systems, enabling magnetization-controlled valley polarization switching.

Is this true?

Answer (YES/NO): YES